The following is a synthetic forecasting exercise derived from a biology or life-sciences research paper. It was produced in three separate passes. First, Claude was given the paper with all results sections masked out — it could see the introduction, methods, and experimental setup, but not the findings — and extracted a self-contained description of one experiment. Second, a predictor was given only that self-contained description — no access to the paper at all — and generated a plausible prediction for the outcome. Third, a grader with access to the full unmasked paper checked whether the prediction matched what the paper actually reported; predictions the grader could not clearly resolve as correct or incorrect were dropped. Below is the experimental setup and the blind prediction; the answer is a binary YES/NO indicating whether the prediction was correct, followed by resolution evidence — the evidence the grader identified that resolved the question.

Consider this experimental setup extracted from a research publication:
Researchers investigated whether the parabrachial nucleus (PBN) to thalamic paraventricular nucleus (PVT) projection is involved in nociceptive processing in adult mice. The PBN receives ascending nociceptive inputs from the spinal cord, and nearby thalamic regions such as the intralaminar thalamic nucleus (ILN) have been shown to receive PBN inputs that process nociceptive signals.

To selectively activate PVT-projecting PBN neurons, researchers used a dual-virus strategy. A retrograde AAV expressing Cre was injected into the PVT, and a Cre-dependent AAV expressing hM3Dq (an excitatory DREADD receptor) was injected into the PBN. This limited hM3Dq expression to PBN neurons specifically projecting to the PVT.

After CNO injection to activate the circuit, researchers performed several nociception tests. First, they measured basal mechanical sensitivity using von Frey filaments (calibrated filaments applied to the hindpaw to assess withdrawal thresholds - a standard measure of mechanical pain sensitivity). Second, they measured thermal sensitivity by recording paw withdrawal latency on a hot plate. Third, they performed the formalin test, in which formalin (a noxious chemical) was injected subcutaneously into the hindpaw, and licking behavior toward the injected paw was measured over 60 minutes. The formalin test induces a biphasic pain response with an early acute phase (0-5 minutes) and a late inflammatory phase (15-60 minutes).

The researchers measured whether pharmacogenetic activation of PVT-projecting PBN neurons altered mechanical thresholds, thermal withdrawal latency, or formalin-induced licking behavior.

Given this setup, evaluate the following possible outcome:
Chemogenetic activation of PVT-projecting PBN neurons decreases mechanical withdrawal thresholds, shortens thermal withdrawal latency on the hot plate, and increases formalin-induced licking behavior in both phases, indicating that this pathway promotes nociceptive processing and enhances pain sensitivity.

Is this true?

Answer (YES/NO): NO